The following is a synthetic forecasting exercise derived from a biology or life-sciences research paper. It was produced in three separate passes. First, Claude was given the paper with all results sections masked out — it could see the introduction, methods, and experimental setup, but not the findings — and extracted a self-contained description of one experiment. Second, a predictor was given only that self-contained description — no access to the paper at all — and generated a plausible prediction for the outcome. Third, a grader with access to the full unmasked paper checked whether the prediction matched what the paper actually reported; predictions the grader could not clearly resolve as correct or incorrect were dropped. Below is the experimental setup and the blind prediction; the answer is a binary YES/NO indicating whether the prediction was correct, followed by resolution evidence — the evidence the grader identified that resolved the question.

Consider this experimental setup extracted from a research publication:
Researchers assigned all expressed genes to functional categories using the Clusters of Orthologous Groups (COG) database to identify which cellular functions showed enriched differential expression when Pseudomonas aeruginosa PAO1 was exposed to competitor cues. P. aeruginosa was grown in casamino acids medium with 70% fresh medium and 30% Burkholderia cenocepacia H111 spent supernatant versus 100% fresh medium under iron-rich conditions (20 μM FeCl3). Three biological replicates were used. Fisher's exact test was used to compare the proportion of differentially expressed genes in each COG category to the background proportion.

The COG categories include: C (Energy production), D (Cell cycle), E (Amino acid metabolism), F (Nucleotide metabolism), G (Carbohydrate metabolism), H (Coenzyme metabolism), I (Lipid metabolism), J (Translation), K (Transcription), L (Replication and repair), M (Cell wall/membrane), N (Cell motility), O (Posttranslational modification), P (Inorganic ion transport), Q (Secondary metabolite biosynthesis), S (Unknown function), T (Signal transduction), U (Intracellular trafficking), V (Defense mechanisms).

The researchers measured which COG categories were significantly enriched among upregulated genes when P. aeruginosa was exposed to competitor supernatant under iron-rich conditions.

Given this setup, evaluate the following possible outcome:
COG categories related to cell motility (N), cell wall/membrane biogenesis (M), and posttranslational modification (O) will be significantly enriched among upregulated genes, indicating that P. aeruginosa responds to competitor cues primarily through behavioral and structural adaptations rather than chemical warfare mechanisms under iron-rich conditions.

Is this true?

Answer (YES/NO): NO